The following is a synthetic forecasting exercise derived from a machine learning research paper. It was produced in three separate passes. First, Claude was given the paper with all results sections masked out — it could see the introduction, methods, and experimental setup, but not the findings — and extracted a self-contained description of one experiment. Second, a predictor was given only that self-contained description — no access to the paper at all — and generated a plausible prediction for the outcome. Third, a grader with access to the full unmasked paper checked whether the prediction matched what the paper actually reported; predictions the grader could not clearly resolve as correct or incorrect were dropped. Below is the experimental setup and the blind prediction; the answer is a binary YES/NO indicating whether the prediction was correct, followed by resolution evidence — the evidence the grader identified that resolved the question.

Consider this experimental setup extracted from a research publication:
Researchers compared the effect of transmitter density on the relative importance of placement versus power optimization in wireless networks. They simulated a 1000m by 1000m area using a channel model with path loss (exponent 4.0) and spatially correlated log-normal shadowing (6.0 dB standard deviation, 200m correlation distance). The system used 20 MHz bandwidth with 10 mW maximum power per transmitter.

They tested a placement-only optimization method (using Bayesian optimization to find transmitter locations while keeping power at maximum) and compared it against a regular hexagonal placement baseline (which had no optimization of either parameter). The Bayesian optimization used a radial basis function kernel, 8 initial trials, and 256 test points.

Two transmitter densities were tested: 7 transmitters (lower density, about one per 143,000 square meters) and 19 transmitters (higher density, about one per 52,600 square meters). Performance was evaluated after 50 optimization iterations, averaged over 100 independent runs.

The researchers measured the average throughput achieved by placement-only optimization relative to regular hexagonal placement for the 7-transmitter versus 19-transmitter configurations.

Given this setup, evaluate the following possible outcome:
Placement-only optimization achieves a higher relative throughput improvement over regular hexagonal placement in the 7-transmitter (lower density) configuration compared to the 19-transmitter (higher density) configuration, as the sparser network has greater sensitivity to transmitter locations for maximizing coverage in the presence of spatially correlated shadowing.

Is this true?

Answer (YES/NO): YES